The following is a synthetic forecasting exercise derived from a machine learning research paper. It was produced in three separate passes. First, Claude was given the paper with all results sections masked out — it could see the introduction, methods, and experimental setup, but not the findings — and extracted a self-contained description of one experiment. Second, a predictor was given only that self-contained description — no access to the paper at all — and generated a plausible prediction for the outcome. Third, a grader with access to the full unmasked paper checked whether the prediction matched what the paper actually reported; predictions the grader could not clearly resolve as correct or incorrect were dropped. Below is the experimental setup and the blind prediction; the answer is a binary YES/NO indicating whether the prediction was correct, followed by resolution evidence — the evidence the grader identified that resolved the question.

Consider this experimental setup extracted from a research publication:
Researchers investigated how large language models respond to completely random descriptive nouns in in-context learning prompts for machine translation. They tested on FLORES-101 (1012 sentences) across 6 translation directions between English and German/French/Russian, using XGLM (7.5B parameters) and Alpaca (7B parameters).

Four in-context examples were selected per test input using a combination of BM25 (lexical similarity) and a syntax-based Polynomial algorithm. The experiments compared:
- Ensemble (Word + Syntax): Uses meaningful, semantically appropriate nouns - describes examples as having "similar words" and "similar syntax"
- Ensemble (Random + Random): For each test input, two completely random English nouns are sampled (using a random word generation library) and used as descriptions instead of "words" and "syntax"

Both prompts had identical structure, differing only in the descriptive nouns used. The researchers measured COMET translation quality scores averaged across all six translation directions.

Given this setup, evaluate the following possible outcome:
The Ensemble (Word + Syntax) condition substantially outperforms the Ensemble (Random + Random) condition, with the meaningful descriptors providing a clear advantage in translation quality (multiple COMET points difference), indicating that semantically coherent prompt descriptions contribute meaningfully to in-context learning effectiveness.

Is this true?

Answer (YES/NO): NO